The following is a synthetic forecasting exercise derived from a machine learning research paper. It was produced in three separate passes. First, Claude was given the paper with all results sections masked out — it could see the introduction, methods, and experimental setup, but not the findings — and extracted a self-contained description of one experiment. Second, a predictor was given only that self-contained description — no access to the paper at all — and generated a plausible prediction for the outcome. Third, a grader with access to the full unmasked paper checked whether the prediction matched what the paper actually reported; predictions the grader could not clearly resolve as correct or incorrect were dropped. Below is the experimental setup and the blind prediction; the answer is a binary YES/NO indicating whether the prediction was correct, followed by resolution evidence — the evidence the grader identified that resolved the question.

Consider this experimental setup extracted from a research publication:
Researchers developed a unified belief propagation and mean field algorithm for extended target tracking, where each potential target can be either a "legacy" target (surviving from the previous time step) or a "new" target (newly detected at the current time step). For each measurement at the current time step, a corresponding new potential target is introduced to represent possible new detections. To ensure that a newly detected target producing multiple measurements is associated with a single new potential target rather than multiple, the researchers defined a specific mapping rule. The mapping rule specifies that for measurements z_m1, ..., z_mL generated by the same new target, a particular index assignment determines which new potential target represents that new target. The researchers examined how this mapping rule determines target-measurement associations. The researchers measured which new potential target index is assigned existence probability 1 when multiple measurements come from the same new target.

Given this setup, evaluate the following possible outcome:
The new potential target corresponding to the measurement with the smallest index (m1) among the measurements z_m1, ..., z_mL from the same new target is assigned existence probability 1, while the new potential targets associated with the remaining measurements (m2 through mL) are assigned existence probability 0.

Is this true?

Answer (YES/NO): YES